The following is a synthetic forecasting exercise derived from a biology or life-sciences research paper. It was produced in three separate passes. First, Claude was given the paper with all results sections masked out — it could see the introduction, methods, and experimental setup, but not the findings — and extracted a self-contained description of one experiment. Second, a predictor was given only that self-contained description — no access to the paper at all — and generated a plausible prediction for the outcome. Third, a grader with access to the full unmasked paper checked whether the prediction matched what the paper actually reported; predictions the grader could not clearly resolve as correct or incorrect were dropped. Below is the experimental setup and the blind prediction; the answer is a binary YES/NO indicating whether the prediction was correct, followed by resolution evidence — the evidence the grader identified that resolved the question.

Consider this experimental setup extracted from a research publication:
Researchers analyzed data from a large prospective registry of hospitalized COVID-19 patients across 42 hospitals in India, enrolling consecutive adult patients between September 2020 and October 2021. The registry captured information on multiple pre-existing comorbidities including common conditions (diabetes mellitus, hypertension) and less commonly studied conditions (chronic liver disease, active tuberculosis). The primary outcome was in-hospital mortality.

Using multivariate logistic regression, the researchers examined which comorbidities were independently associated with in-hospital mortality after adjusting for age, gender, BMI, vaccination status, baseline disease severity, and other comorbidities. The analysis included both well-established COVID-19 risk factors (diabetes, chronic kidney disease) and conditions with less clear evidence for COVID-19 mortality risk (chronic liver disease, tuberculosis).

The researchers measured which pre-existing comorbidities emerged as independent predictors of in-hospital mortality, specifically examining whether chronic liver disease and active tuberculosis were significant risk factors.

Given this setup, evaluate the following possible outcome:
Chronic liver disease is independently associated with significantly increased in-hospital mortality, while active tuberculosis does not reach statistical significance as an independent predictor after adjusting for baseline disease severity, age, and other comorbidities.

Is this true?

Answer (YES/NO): NO